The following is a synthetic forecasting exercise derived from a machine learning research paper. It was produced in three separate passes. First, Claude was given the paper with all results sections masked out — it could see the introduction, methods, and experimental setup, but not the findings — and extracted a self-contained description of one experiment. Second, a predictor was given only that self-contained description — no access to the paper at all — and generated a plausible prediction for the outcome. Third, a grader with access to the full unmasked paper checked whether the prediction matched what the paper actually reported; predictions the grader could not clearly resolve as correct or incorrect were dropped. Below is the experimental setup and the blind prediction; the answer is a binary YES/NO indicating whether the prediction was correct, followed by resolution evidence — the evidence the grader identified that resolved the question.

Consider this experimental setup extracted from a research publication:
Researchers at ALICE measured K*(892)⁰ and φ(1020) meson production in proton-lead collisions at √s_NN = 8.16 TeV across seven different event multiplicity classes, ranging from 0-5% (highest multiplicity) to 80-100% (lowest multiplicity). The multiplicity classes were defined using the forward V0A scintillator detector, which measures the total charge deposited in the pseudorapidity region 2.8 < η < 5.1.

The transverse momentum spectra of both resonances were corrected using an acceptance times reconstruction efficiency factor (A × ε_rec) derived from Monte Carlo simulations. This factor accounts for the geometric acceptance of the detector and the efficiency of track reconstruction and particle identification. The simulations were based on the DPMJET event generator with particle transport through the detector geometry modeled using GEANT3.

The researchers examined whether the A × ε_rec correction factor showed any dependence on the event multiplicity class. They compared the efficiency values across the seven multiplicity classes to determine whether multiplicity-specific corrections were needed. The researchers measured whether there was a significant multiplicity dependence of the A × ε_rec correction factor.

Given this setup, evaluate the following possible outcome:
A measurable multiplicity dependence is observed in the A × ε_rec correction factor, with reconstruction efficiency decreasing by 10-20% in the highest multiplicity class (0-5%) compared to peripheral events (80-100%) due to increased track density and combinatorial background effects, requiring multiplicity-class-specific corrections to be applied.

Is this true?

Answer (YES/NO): NO